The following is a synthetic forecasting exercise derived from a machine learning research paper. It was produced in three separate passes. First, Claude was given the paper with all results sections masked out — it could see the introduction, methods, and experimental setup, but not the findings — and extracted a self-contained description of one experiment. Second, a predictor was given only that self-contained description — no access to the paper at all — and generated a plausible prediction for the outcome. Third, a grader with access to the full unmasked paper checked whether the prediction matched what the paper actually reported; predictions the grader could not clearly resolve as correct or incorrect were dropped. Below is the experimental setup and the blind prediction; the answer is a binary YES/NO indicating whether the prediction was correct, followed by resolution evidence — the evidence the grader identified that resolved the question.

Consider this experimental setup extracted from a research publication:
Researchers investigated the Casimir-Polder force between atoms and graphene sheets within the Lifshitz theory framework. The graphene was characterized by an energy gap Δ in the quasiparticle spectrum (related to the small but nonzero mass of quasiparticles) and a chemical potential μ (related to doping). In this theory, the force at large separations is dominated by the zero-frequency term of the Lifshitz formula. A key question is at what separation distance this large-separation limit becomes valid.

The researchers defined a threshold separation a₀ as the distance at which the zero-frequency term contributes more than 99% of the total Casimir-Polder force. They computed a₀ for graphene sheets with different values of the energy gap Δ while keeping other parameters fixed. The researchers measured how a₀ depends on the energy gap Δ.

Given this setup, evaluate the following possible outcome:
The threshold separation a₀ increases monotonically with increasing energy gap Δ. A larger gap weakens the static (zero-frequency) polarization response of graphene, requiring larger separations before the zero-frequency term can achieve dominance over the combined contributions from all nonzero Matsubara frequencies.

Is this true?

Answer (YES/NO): NO